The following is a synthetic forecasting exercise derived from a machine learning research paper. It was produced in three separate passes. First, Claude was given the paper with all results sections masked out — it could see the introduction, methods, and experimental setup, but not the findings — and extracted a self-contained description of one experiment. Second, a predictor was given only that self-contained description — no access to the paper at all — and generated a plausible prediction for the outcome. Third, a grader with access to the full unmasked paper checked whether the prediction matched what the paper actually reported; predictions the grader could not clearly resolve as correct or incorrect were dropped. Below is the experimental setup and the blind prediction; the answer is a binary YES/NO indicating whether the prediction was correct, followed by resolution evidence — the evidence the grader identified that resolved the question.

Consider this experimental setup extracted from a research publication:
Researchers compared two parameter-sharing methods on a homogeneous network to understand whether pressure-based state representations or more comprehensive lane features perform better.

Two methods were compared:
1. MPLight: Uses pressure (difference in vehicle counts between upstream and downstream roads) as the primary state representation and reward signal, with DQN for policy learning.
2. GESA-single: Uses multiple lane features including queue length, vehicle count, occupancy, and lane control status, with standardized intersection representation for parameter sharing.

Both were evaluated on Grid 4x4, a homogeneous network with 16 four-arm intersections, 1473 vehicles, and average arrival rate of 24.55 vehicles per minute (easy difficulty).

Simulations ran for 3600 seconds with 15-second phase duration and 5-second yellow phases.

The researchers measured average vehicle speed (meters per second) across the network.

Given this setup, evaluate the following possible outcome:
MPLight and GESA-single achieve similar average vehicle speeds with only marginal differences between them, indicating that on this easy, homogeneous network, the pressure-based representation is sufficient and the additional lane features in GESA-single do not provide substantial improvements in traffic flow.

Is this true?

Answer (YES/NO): YES